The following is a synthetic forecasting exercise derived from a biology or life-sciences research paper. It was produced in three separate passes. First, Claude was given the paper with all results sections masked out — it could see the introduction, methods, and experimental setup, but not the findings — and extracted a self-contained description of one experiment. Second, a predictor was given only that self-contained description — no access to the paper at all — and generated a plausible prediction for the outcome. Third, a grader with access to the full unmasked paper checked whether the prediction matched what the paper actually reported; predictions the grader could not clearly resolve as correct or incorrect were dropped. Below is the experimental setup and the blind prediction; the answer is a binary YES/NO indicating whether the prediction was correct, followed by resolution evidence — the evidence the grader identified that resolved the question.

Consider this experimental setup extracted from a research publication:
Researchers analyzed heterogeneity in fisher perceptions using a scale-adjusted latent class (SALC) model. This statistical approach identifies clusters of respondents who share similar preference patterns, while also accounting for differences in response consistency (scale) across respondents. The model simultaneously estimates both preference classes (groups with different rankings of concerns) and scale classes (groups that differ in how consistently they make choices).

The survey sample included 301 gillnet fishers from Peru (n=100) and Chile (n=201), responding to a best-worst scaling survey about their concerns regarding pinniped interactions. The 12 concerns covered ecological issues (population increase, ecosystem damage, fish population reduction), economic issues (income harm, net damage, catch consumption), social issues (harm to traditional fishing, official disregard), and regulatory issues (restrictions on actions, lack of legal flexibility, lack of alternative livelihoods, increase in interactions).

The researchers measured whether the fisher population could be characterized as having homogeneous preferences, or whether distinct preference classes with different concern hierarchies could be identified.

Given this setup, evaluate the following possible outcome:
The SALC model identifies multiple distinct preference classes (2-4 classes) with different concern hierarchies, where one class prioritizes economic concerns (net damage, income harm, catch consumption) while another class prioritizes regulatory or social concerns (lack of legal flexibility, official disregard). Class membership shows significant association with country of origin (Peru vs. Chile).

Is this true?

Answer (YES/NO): NO